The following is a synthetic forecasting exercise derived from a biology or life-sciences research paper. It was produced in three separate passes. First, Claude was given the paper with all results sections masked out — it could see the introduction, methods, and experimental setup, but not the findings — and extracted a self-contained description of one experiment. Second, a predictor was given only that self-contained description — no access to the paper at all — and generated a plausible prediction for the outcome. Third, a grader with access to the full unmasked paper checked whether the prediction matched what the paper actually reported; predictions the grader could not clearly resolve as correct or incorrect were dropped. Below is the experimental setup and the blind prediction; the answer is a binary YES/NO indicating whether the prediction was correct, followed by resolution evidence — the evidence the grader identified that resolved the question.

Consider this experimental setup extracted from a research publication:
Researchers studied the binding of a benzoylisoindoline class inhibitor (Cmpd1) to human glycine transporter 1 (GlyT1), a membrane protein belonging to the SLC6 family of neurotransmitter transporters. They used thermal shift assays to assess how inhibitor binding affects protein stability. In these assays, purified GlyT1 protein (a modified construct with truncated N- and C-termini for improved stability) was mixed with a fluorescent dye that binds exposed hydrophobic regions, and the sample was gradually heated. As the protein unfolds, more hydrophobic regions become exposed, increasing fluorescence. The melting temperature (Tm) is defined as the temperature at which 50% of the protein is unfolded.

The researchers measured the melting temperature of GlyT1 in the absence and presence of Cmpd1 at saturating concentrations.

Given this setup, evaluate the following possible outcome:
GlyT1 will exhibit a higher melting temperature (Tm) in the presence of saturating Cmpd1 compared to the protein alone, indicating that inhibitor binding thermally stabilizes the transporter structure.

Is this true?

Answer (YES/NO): YES